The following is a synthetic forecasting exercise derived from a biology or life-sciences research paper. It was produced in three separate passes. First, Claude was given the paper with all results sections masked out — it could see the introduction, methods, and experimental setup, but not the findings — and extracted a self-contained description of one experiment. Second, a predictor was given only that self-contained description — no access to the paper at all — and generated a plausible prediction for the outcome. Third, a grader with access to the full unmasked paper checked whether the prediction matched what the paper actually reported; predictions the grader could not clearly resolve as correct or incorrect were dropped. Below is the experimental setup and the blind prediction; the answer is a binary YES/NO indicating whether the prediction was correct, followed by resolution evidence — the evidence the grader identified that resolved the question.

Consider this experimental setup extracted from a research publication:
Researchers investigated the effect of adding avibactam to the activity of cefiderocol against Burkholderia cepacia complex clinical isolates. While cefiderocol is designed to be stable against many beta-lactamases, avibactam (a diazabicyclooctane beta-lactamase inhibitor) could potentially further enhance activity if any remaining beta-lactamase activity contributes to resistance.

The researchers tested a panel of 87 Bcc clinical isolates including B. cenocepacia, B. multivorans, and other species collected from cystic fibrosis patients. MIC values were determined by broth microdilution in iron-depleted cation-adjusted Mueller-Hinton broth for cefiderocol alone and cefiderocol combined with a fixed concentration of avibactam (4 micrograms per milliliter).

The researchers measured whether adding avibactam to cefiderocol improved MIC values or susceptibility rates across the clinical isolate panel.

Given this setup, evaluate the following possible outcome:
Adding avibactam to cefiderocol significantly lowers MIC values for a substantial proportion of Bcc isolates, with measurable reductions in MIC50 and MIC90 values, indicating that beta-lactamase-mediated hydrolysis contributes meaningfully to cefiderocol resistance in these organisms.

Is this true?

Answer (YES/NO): NO